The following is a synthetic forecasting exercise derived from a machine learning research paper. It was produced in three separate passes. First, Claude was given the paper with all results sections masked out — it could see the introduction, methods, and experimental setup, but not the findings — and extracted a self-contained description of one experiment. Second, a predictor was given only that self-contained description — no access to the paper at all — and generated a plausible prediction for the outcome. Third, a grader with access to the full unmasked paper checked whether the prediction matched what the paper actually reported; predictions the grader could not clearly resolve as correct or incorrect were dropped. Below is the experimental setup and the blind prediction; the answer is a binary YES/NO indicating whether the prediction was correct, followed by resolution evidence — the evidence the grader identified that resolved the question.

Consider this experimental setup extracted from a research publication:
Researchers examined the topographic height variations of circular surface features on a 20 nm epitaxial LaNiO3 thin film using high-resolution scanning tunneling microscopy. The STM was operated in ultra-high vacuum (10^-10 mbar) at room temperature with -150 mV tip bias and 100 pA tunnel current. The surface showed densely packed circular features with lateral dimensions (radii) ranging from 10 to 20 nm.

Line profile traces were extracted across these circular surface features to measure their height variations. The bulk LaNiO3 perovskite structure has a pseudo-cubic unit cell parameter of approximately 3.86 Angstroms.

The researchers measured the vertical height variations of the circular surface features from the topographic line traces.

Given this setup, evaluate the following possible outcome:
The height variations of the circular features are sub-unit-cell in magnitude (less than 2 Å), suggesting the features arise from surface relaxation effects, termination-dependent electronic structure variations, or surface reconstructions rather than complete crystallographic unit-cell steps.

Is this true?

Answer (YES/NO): NO